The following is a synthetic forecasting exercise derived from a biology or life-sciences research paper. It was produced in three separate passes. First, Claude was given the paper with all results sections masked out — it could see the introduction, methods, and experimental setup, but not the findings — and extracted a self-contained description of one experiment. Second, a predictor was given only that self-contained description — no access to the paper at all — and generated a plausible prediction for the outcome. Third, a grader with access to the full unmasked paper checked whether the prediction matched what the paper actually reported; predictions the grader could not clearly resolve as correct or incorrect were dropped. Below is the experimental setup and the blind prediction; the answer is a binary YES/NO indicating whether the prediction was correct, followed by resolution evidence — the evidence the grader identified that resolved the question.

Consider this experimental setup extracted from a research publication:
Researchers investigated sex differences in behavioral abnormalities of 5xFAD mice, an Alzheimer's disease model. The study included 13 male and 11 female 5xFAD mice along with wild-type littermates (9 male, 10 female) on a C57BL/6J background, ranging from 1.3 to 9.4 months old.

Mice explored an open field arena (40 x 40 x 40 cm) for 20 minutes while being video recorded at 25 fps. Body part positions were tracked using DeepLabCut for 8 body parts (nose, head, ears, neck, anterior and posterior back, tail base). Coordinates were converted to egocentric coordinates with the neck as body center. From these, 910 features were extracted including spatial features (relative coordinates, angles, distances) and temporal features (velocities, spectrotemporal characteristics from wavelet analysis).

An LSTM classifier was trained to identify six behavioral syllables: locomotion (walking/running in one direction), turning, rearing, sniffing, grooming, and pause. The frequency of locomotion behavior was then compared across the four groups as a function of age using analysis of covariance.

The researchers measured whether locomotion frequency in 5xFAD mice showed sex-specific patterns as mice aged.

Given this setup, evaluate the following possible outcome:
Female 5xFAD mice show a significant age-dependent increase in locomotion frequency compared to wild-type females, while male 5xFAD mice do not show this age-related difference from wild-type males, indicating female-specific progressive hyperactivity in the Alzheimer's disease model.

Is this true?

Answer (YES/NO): YES